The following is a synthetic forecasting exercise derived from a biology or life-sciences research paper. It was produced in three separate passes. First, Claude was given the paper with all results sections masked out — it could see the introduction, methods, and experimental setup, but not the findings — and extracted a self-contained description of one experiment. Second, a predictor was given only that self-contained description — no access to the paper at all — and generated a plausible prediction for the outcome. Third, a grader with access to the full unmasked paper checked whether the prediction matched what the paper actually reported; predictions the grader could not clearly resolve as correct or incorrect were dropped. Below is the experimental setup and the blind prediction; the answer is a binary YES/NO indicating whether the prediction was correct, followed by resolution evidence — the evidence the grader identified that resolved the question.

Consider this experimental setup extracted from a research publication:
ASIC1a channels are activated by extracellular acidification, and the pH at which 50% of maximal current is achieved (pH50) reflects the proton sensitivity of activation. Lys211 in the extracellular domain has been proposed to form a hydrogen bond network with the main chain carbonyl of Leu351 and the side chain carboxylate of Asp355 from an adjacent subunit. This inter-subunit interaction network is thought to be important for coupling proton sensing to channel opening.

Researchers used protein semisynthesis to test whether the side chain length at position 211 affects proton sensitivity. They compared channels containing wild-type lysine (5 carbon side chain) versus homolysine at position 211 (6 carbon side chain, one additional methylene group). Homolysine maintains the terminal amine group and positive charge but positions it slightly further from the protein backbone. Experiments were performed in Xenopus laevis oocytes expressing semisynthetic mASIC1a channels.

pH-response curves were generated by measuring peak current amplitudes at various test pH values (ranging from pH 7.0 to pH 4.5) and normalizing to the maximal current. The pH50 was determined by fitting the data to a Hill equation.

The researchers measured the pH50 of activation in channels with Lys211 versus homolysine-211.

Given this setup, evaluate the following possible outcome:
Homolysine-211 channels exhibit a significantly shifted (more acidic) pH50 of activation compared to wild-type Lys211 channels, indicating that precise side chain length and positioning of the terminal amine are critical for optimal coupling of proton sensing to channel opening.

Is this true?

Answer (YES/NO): YES